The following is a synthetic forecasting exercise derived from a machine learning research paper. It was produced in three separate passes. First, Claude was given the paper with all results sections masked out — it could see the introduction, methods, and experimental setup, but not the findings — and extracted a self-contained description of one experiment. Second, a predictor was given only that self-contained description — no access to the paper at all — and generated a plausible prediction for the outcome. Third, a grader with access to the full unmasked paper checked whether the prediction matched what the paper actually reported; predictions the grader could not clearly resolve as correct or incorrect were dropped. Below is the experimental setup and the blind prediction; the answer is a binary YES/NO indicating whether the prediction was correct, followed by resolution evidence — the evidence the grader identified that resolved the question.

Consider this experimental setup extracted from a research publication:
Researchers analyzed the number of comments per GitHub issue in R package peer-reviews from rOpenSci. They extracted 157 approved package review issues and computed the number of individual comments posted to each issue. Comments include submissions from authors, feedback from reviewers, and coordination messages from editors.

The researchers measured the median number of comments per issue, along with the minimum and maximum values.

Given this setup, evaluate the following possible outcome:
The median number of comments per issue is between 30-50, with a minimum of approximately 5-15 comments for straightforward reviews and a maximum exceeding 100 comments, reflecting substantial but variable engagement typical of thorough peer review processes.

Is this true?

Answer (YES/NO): NO